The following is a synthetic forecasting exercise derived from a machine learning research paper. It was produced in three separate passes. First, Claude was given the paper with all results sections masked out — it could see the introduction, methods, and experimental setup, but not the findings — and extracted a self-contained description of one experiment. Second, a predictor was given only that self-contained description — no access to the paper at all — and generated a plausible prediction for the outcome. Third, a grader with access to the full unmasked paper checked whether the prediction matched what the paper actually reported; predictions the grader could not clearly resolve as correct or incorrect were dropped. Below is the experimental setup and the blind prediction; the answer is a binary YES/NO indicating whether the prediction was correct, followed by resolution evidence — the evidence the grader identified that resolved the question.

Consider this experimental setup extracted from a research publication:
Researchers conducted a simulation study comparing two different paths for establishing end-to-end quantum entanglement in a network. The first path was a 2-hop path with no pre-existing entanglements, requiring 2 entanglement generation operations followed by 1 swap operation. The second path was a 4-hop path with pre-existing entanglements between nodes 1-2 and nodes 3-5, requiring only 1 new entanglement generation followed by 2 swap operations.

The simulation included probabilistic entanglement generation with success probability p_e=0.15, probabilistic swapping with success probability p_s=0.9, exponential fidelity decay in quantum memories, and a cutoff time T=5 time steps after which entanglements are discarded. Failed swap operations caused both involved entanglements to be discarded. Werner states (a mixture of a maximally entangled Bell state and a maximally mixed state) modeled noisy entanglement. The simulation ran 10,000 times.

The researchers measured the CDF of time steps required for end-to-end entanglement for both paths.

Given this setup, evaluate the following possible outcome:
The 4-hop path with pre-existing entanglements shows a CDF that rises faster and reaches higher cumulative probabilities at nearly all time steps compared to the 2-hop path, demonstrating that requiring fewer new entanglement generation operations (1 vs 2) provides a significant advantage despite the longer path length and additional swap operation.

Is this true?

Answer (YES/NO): NO